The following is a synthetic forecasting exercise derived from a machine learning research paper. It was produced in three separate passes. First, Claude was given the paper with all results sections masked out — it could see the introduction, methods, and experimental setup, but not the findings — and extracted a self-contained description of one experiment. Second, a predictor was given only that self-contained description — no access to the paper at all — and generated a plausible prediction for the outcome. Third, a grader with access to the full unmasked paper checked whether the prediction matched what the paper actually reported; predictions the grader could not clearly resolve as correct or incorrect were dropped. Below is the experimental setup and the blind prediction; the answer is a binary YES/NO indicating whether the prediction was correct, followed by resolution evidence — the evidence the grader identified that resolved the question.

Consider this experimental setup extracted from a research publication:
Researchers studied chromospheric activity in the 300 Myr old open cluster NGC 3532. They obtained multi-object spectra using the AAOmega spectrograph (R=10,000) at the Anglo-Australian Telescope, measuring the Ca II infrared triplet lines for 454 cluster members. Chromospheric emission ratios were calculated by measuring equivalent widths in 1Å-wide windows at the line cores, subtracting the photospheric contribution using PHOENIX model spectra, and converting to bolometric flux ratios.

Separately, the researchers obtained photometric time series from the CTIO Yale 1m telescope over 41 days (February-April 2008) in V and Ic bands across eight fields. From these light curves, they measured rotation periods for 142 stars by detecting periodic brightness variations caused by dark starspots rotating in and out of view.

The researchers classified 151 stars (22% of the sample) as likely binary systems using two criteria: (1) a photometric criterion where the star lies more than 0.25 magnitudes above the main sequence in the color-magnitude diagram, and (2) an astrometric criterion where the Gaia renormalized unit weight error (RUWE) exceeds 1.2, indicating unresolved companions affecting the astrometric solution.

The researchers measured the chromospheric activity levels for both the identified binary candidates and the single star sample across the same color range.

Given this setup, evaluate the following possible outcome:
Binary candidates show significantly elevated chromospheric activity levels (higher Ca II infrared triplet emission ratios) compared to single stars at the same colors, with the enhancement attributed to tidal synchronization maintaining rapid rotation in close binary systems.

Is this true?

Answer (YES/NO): NO